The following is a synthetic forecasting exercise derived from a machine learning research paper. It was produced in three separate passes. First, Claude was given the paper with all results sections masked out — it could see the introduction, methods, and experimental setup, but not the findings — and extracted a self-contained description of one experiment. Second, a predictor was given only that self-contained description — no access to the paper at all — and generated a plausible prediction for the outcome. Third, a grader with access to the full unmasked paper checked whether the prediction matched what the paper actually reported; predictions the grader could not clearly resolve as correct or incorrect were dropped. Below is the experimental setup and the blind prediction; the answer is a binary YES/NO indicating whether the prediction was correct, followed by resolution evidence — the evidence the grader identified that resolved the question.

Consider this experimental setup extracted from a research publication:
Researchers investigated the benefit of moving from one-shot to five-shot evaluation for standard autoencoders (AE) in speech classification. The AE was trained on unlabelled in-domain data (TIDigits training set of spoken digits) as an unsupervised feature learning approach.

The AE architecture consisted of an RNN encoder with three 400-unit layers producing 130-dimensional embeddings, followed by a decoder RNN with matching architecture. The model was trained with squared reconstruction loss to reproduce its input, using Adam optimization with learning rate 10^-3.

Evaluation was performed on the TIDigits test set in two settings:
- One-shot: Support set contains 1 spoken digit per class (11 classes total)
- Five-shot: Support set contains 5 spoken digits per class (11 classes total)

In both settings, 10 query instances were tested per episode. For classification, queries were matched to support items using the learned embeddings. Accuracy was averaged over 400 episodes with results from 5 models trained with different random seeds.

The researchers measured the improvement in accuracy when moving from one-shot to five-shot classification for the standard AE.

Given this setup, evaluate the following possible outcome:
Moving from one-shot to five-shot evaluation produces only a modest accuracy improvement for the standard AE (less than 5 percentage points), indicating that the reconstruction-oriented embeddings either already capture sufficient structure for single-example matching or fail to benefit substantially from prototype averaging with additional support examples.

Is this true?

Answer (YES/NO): NO